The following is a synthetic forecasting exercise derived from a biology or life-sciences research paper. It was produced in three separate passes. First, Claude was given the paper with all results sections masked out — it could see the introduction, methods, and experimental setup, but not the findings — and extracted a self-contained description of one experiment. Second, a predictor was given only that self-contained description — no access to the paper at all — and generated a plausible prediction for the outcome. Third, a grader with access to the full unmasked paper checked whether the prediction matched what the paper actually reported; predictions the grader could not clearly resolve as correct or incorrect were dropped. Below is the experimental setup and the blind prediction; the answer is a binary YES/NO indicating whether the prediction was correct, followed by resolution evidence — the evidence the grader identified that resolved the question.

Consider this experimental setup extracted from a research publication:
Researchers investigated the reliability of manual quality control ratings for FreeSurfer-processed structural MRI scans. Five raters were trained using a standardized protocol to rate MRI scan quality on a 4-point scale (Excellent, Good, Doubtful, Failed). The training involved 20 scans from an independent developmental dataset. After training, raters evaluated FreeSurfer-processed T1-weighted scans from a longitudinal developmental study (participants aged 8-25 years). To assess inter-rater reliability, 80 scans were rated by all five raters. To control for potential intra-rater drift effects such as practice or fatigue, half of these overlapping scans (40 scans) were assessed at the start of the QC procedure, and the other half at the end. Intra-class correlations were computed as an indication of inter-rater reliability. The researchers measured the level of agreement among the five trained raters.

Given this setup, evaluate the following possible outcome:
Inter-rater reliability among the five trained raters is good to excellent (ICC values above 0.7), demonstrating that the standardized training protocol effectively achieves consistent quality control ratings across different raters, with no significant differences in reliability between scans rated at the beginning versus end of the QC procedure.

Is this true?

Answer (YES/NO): NO